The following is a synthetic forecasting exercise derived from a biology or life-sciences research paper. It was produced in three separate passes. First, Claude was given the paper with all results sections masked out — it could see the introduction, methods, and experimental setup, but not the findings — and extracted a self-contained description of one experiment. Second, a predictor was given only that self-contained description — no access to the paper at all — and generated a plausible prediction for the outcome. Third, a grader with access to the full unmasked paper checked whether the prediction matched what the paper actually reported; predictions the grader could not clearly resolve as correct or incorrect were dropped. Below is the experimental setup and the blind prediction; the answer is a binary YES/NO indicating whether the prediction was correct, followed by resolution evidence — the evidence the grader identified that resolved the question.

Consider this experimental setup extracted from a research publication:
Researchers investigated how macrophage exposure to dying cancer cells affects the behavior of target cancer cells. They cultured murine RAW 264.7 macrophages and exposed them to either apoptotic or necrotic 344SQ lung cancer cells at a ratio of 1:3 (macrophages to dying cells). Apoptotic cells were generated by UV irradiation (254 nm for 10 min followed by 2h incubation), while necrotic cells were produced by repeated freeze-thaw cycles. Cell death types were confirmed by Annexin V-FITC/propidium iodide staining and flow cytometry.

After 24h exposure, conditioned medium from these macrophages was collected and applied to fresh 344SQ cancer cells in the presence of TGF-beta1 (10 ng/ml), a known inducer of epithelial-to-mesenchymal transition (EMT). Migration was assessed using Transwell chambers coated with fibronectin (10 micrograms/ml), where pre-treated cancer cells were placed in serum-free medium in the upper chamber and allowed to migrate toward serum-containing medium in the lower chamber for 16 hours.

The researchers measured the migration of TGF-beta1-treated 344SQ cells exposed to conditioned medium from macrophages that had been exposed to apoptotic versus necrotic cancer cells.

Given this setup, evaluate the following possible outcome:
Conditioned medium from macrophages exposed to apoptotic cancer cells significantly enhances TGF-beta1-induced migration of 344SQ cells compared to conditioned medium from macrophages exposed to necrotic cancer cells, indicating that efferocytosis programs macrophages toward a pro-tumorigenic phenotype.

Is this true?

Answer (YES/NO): NO